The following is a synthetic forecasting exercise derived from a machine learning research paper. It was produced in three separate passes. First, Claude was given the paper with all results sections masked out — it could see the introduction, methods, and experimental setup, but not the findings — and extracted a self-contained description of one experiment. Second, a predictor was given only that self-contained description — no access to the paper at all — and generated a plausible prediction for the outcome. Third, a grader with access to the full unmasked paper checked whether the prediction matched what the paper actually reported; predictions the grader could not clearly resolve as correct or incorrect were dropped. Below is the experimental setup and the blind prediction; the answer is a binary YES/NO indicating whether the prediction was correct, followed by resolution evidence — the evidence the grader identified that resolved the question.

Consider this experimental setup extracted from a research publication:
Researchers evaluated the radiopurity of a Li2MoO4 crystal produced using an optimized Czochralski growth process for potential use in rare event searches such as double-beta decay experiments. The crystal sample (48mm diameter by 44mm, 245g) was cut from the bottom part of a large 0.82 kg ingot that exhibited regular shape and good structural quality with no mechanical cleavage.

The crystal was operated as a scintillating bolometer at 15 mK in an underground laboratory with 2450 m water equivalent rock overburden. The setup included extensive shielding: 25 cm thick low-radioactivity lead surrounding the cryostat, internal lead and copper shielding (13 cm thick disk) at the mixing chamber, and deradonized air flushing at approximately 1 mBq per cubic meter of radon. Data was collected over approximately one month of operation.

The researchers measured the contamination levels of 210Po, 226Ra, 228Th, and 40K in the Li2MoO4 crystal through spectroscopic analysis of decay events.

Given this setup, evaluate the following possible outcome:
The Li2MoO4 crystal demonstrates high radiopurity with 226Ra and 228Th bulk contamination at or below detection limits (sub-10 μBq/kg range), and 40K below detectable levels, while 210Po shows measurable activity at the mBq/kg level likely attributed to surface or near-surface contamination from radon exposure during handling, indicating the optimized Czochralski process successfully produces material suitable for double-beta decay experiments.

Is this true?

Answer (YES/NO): NO